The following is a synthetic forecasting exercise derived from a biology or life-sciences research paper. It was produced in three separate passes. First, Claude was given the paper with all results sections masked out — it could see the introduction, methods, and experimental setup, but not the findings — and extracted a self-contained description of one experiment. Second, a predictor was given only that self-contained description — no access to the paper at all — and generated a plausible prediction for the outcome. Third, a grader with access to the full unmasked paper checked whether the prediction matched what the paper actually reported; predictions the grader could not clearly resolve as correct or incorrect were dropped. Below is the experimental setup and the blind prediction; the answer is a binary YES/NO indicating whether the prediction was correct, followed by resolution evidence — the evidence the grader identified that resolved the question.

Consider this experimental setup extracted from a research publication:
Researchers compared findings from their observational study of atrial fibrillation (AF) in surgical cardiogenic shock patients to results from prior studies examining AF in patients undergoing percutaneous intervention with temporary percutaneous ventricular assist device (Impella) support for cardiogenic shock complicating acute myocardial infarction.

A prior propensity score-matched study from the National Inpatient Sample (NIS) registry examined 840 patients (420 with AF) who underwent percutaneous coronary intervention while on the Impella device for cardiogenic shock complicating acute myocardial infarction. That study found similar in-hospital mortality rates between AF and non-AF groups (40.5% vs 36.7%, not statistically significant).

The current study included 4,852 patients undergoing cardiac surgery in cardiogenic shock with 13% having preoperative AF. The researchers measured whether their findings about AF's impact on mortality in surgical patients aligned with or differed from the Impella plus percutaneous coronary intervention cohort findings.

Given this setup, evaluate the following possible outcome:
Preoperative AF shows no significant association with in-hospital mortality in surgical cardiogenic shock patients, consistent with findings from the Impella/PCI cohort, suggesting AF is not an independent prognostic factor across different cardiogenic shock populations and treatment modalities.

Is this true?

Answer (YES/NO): NO